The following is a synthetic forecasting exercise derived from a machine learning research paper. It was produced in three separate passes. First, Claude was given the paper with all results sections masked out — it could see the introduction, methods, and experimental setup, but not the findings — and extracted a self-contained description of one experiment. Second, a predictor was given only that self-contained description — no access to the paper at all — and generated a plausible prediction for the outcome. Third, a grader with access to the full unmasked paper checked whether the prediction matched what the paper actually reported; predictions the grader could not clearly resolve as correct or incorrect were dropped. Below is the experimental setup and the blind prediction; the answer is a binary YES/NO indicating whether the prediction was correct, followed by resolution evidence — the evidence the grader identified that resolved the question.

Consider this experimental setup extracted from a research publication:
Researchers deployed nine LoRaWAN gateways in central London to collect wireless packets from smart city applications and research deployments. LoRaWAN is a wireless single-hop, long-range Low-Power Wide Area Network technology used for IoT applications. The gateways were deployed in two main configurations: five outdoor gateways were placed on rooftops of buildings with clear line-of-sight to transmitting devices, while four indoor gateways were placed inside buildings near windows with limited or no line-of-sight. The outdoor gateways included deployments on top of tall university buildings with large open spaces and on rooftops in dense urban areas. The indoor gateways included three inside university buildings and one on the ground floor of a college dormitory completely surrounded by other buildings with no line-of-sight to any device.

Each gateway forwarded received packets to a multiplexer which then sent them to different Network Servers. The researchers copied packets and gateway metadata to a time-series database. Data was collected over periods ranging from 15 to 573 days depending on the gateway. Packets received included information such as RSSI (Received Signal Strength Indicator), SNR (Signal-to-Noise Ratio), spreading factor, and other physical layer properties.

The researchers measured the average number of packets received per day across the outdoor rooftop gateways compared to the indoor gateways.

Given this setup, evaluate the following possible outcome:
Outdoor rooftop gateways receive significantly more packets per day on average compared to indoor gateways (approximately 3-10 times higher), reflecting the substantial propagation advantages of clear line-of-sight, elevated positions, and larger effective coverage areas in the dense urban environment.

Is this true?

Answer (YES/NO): NO